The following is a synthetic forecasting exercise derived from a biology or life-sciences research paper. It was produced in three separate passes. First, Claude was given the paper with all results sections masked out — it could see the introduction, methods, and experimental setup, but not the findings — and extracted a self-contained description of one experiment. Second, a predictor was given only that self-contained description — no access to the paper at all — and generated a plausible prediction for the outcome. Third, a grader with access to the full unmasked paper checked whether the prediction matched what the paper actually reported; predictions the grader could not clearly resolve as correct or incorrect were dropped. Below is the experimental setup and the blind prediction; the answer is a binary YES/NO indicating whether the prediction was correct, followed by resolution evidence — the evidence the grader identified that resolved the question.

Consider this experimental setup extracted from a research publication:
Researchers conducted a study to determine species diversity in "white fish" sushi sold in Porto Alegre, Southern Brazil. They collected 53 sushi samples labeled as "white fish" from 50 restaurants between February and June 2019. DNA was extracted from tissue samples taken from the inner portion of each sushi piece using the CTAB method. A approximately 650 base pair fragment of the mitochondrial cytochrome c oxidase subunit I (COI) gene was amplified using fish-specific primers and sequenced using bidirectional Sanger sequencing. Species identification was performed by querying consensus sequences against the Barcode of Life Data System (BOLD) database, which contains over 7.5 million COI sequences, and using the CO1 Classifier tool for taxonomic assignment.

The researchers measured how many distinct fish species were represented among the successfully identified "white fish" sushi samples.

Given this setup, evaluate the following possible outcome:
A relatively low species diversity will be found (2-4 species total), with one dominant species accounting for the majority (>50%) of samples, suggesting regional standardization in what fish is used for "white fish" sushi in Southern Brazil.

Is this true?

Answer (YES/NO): NO